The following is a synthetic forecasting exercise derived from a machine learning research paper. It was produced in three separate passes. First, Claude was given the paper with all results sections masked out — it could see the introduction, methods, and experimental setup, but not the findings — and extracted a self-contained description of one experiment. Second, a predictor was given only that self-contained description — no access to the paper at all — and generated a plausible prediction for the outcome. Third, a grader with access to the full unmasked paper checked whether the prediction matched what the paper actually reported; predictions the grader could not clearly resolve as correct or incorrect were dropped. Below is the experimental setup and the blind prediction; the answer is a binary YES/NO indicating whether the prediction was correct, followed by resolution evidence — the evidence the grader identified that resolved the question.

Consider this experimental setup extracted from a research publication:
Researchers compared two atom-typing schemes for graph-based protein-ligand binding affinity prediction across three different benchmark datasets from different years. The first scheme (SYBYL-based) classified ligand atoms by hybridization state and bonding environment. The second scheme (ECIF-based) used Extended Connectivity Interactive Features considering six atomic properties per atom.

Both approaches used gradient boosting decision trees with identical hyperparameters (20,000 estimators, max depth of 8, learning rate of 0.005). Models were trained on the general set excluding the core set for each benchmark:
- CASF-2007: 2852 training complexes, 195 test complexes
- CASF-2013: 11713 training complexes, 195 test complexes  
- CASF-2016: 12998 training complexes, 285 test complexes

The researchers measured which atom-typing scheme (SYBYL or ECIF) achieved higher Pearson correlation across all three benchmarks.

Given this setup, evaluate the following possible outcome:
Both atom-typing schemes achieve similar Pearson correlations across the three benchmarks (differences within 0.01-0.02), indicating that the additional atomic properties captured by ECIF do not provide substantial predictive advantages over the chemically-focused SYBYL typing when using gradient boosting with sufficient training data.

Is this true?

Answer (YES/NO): NO